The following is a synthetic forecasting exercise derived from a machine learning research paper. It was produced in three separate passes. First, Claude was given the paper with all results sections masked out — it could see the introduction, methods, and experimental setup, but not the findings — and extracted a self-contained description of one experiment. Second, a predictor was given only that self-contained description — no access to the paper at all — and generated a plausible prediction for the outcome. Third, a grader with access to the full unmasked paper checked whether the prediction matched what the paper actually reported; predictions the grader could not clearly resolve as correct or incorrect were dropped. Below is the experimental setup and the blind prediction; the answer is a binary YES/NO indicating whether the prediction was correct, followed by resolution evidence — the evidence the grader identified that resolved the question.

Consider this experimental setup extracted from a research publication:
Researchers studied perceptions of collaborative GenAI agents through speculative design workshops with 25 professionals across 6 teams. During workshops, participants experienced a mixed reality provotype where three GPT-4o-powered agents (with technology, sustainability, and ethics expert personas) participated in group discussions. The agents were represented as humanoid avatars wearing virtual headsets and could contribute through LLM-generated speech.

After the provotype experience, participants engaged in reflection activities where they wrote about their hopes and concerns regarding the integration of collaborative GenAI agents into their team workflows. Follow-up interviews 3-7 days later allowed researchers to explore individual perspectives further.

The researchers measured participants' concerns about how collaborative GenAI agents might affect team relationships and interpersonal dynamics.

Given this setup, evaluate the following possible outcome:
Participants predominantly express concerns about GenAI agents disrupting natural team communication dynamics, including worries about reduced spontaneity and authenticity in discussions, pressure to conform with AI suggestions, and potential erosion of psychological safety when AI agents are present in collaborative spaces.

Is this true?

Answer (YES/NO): NO